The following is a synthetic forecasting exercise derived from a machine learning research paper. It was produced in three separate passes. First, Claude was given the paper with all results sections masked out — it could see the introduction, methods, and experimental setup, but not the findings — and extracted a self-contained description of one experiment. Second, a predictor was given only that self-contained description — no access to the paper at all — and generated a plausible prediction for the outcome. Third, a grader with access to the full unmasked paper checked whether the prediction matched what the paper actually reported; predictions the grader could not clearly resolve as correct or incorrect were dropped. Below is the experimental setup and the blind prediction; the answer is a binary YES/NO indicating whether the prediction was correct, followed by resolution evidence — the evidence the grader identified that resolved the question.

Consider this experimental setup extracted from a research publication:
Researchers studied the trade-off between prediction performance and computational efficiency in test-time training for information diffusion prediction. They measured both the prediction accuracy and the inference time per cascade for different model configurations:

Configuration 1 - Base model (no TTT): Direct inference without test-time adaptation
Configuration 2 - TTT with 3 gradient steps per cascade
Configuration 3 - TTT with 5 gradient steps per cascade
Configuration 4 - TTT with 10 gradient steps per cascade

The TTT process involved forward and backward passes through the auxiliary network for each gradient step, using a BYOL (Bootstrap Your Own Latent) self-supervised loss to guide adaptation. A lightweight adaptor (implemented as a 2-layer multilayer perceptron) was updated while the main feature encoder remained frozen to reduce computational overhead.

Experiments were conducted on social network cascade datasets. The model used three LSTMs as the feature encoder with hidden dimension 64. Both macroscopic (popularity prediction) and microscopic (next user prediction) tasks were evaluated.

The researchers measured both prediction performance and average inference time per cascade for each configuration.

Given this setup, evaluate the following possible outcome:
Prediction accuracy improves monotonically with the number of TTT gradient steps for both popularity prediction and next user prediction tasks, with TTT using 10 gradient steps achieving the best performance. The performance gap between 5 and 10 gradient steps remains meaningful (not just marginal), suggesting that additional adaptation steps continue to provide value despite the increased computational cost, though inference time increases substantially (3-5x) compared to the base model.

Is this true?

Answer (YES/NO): NO